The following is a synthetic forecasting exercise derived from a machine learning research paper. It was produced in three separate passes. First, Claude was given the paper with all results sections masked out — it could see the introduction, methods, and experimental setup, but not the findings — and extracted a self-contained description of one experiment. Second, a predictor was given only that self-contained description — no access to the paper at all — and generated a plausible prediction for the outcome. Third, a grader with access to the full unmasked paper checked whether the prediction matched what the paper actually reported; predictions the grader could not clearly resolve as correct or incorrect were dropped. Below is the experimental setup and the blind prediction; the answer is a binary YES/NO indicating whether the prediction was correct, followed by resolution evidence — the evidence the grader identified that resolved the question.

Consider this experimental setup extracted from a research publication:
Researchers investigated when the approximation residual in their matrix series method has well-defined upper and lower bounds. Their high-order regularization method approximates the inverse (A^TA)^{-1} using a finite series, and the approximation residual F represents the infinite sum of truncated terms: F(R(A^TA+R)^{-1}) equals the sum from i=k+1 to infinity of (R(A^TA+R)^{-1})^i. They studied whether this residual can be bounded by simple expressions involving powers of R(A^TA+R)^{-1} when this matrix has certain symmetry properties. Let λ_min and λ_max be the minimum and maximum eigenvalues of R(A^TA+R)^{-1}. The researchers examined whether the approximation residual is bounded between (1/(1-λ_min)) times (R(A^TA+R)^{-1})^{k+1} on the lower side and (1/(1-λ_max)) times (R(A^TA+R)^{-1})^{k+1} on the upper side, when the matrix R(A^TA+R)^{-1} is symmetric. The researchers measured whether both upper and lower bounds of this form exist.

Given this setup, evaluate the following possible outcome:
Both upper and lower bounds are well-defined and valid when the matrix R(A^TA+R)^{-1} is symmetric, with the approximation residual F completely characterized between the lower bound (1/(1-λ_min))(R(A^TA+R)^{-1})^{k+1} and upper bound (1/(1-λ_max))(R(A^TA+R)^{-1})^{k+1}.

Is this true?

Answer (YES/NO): YES